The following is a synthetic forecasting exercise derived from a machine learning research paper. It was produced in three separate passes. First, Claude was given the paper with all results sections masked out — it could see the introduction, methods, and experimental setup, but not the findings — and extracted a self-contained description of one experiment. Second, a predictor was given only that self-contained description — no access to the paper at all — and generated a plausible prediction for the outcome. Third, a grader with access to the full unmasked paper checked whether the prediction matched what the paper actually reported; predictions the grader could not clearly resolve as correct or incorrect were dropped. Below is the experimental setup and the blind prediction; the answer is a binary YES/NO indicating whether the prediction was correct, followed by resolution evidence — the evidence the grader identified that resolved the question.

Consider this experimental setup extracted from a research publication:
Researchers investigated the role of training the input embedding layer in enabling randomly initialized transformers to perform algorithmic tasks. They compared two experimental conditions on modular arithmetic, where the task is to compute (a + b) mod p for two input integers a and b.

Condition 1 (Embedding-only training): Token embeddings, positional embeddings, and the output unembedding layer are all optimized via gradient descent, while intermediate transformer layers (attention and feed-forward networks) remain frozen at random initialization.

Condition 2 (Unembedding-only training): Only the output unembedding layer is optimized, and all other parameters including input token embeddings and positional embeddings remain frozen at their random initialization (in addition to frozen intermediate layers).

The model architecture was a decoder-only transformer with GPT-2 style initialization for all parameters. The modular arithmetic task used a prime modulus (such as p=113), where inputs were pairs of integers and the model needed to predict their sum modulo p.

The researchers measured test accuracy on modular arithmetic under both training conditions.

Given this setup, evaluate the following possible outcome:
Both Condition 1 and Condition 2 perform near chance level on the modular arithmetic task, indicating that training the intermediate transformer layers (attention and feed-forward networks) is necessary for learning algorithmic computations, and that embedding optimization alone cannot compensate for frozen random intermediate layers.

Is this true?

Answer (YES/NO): NO